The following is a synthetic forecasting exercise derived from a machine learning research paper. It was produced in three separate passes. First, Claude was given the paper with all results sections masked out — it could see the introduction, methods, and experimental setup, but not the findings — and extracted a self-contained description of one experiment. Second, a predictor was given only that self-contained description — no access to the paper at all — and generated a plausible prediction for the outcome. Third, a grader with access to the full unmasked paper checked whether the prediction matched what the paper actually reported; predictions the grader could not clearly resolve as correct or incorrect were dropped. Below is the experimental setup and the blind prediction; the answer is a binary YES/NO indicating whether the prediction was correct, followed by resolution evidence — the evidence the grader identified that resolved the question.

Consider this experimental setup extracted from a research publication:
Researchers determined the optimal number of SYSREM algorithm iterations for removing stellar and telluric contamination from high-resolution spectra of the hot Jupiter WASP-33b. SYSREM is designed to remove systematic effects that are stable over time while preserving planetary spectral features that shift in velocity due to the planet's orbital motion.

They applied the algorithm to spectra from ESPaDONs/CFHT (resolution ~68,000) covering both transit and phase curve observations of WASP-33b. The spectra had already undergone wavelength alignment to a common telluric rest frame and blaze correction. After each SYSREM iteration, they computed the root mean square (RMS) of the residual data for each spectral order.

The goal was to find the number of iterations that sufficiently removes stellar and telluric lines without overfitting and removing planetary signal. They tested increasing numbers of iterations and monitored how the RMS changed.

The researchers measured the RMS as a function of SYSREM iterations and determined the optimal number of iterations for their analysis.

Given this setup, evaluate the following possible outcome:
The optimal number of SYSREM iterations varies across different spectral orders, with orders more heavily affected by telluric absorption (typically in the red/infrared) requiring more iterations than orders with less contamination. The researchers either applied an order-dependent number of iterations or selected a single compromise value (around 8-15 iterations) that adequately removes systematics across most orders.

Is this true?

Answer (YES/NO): NO